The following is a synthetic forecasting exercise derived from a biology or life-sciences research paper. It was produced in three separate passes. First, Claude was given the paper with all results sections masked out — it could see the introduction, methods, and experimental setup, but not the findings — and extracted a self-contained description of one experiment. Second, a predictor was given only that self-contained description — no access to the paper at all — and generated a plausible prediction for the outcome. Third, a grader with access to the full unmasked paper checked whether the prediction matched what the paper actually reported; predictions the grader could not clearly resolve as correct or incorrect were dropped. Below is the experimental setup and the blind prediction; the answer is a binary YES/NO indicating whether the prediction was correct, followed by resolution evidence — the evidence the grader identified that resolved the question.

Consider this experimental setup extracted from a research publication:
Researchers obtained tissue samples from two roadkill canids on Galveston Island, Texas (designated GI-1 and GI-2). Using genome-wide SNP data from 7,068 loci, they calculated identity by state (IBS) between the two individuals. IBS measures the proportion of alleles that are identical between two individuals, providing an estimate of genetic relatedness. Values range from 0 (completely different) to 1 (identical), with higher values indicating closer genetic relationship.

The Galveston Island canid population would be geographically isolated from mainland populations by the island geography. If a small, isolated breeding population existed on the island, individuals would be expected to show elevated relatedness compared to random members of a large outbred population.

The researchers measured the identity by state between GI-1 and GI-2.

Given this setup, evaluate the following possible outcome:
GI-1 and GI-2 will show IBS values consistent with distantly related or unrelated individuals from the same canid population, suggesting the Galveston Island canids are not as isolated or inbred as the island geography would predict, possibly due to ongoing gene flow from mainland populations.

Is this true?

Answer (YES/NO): NO